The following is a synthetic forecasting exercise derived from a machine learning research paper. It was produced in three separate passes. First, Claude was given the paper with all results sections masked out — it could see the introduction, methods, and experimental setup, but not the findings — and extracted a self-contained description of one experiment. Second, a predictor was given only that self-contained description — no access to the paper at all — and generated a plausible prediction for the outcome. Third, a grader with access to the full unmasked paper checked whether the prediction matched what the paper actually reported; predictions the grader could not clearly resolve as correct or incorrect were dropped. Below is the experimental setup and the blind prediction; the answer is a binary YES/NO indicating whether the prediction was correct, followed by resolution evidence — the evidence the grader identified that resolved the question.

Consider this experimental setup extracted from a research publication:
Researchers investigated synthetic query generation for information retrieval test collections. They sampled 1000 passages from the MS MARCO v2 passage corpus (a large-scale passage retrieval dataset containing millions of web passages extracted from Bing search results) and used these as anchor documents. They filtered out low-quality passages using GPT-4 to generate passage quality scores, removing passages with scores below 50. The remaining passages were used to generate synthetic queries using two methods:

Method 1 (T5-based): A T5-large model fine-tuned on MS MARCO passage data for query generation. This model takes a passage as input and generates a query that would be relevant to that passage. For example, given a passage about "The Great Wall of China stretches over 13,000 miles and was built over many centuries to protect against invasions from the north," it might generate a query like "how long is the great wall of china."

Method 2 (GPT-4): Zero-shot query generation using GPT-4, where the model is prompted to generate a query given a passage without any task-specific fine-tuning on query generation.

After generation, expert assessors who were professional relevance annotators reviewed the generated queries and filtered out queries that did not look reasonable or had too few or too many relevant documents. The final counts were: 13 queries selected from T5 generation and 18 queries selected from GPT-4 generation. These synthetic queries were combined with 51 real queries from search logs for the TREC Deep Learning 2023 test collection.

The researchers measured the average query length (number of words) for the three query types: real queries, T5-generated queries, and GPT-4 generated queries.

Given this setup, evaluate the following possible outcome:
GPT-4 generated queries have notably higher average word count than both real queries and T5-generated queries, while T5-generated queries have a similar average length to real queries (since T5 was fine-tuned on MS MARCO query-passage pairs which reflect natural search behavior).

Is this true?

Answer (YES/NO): YES